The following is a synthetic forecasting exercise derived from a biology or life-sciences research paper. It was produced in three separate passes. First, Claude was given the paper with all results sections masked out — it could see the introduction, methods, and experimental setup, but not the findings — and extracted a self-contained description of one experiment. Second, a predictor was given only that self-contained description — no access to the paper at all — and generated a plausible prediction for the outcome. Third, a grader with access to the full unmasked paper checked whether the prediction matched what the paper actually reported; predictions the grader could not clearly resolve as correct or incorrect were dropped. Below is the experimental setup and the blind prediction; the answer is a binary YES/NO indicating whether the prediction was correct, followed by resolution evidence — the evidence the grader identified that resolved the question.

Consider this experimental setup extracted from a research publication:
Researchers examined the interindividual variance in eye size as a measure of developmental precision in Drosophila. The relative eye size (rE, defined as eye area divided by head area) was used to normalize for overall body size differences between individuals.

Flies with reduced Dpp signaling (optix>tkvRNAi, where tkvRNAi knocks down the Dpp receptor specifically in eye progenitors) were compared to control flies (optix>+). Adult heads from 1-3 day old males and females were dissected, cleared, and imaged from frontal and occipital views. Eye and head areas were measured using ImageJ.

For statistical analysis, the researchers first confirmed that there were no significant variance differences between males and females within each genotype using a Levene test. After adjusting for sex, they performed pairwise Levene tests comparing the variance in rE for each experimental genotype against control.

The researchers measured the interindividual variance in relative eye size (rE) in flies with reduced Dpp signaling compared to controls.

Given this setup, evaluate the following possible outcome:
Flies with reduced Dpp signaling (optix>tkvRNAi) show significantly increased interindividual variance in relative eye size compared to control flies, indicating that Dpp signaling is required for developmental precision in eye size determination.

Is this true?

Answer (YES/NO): YES